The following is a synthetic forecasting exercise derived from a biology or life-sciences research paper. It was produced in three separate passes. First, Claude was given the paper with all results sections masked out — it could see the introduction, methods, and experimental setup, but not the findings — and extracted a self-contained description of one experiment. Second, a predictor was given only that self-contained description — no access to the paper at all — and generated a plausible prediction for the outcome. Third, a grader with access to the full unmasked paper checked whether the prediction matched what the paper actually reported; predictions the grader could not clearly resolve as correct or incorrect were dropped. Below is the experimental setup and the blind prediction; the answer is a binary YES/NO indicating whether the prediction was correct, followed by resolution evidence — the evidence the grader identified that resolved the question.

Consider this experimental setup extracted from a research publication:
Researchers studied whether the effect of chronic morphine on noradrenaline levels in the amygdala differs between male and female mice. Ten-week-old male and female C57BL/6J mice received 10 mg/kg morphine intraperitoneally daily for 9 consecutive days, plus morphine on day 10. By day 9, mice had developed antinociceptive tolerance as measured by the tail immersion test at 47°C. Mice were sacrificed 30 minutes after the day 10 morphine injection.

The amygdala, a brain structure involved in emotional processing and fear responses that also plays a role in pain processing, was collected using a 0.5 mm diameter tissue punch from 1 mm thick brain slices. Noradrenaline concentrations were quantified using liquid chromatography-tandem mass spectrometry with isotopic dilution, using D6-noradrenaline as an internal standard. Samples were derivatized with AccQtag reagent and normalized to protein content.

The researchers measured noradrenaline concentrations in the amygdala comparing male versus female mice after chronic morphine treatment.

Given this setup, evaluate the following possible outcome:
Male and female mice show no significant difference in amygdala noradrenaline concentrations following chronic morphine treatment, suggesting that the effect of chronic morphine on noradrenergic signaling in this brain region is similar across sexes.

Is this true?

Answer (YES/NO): NO